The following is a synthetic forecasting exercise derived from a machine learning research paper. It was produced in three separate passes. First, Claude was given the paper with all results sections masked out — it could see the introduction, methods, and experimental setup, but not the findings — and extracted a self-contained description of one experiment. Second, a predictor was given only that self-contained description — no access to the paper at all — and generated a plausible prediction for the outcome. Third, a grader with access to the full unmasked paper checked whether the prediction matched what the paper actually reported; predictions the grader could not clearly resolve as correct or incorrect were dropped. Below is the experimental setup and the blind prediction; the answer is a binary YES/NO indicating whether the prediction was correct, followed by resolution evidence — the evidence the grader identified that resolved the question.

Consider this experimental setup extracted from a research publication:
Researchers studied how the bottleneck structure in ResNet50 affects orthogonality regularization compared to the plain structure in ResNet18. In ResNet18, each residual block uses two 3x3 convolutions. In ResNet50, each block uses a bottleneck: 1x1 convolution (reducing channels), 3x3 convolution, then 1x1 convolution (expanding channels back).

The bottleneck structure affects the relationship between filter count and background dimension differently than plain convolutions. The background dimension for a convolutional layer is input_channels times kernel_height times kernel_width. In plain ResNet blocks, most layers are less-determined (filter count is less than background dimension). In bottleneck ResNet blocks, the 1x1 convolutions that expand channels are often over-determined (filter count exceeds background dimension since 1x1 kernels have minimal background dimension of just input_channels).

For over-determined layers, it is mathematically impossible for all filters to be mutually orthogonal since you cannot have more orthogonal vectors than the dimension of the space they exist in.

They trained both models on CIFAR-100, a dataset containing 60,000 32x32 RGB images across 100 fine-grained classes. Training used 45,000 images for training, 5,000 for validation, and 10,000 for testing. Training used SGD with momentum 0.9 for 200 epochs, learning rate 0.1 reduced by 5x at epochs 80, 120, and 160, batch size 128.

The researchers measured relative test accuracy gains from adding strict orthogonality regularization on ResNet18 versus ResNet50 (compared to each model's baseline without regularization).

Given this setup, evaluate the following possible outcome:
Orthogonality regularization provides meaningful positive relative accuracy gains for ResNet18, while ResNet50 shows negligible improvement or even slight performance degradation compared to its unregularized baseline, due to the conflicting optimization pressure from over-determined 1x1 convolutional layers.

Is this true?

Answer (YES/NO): NO